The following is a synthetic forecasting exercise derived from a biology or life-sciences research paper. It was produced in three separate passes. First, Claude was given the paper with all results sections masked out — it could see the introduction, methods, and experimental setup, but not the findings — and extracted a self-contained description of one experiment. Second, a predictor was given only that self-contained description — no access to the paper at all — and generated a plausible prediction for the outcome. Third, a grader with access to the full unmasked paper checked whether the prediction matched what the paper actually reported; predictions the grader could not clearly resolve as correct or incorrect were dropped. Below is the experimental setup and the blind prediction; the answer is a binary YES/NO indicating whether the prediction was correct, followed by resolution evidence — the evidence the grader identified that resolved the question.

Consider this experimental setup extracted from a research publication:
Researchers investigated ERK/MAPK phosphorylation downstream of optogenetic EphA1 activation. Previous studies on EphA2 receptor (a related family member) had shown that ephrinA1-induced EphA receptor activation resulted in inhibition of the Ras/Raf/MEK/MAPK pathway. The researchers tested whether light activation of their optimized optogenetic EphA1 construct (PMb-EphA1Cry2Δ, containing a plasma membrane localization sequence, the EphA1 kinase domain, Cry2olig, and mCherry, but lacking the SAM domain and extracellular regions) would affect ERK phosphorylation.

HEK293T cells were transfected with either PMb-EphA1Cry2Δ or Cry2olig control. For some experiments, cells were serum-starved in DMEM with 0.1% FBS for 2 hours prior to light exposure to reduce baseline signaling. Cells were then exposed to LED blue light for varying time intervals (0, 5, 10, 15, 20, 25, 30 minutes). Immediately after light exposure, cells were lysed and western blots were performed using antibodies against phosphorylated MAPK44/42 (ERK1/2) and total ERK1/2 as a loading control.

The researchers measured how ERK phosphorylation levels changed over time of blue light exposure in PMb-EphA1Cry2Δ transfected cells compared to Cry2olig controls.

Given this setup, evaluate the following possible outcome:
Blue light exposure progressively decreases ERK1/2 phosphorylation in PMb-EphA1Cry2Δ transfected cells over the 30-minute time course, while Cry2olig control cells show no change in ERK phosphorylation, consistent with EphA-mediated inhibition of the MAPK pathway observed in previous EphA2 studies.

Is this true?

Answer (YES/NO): NO